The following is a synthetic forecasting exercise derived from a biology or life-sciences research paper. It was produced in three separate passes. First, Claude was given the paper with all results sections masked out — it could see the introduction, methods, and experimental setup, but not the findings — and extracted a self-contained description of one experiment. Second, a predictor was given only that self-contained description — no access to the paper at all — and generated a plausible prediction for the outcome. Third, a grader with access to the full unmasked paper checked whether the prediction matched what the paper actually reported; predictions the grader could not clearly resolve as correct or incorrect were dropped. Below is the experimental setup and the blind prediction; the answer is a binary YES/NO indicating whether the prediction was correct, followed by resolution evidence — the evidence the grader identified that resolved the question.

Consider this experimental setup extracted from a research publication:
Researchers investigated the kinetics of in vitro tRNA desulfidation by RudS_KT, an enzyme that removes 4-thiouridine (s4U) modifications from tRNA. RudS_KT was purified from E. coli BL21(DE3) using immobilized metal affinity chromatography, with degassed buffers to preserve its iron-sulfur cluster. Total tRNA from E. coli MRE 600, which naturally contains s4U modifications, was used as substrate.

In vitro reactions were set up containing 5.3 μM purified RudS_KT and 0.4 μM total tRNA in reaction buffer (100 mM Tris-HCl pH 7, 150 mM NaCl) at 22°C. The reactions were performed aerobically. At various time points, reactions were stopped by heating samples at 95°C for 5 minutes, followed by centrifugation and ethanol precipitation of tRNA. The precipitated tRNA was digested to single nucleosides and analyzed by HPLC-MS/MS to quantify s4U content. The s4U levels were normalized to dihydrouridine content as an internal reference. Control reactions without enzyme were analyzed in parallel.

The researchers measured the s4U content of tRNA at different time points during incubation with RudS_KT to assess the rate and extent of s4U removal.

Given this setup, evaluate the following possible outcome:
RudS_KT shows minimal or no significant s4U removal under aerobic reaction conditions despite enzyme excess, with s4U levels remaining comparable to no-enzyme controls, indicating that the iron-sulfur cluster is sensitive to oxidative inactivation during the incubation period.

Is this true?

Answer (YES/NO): NO